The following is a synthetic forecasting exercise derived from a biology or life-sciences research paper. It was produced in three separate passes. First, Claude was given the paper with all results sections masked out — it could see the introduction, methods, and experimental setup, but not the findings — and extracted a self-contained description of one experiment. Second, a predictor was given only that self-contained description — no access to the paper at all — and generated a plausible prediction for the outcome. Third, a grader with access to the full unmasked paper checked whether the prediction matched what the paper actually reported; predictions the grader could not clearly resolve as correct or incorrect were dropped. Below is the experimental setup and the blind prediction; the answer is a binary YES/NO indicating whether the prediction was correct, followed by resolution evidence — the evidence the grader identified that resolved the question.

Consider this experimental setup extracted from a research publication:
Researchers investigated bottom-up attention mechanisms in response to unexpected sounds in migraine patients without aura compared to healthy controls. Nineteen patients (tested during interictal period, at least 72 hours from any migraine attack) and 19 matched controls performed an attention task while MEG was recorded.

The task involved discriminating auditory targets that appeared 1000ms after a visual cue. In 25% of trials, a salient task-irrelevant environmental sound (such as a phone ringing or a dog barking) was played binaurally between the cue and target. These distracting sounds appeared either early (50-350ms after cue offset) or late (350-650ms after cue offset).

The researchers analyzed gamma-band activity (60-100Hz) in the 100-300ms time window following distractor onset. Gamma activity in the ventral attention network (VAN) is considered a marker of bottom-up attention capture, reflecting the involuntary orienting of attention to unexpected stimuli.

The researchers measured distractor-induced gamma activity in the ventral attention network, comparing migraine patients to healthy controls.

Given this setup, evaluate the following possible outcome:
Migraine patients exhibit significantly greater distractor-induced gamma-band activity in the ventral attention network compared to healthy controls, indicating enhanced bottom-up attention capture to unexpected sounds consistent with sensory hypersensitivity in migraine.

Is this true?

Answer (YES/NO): NO